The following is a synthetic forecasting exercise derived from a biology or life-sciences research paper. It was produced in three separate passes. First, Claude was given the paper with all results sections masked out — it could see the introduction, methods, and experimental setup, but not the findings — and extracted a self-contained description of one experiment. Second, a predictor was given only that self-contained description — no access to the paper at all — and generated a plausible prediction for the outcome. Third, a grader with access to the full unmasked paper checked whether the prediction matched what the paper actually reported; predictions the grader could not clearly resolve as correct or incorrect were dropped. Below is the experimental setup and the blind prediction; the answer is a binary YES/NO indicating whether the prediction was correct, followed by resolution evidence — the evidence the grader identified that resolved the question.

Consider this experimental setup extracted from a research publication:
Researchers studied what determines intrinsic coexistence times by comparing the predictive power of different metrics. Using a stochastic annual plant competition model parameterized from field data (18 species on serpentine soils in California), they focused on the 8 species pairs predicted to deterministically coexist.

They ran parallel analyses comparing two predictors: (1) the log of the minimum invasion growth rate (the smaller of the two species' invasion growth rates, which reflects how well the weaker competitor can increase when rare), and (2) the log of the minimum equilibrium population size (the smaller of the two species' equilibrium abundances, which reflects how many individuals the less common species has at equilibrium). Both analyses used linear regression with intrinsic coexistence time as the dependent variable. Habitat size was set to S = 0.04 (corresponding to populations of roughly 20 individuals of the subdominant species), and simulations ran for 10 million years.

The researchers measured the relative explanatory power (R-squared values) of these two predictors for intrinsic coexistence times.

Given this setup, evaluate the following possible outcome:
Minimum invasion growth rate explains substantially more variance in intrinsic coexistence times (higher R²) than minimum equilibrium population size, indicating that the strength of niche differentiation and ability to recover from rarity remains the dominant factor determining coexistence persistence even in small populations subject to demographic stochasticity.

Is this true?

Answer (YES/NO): YES